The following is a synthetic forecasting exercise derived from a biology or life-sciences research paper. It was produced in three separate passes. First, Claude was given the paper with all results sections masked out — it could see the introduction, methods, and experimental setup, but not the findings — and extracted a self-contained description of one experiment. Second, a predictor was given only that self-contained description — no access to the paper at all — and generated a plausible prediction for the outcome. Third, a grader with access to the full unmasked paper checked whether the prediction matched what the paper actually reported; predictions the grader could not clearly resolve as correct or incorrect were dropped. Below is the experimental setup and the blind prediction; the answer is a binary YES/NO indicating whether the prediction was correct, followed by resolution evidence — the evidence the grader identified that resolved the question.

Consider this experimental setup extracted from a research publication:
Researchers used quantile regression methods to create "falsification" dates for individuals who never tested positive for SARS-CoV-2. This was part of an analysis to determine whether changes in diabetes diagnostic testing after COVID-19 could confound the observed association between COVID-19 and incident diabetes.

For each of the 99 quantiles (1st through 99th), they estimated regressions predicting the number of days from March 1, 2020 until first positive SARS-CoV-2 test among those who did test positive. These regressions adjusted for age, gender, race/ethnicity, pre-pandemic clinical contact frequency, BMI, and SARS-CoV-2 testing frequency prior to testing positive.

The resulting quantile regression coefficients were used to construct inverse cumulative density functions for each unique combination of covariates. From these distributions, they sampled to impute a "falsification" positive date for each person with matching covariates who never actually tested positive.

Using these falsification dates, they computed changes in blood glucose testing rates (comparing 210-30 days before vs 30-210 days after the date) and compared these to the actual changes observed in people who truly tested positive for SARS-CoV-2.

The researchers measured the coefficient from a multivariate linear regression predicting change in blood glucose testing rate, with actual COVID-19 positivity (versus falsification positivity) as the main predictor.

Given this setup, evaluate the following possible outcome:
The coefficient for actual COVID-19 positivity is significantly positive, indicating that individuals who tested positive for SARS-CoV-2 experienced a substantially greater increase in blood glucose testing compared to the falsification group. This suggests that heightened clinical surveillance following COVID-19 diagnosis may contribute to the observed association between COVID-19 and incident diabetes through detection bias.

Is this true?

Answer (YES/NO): YES